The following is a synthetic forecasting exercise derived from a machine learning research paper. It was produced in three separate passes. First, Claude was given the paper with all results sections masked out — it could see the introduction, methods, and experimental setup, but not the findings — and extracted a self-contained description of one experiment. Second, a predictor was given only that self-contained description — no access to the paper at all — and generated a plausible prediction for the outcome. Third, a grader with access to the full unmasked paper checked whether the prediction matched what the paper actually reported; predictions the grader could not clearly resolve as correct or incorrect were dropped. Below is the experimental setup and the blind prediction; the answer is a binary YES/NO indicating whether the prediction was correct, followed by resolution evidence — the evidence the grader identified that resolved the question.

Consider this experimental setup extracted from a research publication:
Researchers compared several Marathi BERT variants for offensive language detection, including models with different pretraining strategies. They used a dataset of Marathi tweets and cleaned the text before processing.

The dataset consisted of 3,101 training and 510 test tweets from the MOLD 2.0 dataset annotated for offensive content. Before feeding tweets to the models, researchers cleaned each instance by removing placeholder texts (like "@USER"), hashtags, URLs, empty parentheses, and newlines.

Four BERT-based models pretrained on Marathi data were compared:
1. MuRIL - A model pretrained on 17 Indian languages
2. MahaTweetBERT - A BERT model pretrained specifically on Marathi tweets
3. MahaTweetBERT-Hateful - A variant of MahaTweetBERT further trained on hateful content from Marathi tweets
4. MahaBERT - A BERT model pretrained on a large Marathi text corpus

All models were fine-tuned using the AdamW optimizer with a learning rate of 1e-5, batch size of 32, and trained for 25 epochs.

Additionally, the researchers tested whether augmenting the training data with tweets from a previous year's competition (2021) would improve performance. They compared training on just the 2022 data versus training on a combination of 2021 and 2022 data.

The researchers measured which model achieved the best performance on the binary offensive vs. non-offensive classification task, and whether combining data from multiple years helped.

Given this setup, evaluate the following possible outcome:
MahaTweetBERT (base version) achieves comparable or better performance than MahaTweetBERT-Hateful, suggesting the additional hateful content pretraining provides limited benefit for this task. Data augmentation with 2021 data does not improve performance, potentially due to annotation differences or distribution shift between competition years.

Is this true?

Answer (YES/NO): NO